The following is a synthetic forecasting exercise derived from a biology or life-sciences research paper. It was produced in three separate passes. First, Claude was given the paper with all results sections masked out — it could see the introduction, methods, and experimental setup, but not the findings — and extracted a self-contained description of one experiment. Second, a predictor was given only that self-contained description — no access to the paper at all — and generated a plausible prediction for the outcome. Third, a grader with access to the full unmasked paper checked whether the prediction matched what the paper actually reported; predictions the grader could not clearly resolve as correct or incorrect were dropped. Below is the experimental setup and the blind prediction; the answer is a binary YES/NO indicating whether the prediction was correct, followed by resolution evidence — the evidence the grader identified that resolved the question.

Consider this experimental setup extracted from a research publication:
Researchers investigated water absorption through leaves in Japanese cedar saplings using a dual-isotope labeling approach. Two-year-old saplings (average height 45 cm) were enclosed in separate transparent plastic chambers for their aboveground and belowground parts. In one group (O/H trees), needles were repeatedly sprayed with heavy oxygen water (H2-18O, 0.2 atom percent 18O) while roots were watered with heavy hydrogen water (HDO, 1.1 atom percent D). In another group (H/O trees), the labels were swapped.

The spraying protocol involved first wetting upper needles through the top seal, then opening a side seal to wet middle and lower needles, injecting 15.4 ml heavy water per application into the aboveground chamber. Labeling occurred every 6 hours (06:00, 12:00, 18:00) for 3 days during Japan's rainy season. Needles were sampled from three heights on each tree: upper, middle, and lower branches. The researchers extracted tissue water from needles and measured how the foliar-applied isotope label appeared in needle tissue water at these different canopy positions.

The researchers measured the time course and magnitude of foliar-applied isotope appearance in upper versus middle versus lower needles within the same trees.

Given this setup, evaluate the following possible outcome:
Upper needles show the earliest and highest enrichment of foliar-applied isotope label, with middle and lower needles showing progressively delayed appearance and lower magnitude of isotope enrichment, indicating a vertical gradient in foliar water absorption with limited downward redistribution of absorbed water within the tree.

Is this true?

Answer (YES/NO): NO